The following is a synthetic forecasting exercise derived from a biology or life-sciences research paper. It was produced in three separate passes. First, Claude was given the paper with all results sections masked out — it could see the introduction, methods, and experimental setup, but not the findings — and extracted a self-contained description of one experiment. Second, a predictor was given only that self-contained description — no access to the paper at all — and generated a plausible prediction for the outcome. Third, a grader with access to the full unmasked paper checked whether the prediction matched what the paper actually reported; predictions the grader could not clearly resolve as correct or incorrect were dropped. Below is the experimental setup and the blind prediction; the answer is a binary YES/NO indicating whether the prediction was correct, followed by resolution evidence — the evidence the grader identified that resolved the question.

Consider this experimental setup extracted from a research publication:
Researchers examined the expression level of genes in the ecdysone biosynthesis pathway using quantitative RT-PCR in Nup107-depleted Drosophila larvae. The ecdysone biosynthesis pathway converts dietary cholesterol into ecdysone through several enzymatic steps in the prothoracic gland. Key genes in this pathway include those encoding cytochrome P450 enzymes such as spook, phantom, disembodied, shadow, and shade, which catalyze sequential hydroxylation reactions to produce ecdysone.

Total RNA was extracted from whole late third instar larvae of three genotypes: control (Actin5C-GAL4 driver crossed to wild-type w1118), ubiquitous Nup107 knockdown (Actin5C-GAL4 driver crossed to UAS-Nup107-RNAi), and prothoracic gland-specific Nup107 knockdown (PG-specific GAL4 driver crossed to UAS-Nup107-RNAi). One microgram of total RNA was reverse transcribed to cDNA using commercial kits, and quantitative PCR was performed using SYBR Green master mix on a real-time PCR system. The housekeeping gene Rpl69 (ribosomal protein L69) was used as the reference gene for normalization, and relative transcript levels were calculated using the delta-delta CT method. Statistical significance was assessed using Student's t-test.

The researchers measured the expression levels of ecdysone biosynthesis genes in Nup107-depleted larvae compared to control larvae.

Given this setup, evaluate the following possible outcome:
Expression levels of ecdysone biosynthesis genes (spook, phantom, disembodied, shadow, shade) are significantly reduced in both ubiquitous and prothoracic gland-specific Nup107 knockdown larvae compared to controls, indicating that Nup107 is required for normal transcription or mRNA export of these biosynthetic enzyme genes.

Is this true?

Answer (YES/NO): YES